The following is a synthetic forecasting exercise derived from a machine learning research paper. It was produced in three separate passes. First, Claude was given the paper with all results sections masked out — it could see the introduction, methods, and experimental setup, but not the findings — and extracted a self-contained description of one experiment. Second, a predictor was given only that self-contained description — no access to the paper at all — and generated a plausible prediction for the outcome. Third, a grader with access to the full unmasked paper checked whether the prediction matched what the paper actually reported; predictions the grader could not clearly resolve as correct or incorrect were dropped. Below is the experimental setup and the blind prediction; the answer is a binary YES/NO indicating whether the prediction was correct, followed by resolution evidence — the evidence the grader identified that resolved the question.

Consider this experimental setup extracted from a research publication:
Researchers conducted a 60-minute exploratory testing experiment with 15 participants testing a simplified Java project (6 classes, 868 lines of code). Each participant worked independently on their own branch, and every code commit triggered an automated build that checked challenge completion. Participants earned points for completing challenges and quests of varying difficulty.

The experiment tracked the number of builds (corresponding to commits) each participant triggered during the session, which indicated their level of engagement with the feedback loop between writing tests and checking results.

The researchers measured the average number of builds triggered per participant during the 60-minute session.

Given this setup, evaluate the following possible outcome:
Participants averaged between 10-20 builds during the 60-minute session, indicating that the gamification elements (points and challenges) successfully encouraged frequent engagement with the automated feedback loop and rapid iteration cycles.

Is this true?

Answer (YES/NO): YES